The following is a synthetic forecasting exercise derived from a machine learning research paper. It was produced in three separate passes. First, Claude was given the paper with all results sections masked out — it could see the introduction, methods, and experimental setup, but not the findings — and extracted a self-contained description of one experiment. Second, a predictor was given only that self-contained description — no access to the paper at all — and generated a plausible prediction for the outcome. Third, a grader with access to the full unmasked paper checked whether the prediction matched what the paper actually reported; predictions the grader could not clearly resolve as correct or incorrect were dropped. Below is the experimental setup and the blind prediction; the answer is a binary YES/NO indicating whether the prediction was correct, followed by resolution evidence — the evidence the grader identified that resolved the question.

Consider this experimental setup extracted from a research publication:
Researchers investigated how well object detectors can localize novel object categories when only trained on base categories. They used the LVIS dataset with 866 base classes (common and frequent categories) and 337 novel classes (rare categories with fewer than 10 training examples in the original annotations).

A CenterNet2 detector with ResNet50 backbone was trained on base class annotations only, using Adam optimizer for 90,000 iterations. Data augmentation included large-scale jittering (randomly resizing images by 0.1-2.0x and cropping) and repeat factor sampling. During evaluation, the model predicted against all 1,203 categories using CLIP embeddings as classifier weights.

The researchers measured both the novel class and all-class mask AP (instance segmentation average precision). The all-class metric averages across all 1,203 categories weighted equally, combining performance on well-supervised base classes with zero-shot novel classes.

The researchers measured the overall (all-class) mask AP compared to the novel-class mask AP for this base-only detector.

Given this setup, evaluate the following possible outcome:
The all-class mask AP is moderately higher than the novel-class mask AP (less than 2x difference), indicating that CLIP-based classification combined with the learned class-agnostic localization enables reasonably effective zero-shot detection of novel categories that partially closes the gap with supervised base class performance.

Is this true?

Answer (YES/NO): YES